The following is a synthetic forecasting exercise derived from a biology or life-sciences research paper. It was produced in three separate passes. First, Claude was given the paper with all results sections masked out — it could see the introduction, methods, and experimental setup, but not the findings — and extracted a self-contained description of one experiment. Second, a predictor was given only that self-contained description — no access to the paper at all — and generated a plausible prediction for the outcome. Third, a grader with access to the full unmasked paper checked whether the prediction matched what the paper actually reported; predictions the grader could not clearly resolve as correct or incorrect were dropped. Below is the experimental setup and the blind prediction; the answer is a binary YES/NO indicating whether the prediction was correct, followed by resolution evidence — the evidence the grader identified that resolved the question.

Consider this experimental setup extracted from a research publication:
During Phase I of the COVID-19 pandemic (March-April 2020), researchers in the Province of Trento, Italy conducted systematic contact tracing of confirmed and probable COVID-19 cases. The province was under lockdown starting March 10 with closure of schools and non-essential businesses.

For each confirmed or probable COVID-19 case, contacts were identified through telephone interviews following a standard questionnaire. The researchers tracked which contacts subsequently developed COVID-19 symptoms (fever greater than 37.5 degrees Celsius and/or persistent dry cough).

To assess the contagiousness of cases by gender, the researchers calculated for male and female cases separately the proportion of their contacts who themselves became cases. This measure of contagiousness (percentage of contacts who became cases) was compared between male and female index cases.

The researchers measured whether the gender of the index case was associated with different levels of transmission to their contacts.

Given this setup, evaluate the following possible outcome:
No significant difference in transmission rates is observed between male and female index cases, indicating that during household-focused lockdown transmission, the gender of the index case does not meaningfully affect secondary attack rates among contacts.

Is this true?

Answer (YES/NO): NO